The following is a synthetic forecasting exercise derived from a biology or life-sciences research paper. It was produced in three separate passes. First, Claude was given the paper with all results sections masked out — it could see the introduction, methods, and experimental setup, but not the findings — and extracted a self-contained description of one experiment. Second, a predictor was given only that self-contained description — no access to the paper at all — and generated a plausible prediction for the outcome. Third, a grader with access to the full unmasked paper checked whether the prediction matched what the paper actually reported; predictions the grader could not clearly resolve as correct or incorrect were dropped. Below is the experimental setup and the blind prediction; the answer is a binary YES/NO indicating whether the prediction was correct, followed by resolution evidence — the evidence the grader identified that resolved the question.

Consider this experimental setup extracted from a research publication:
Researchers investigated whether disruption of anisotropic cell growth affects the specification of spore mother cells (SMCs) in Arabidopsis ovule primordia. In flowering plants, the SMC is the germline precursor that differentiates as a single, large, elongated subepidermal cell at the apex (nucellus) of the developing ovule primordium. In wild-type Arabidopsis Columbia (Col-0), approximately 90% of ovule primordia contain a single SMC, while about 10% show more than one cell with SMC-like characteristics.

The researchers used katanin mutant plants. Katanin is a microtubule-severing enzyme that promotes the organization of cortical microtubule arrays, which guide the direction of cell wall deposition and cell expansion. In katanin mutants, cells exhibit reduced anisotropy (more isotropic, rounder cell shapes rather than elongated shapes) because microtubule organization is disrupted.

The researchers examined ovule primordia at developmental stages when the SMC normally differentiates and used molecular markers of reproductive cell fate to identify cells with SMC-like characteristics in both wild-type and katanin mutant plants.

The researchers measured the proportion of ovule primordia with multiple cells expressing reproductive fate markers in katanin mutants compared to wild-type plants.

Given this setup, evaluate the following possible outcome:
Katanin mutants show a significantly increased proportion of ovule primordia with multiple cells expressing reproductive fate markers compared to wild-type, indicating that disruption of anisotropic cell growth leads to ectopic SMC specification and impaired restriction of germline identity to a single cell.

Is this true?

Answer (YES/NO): YES